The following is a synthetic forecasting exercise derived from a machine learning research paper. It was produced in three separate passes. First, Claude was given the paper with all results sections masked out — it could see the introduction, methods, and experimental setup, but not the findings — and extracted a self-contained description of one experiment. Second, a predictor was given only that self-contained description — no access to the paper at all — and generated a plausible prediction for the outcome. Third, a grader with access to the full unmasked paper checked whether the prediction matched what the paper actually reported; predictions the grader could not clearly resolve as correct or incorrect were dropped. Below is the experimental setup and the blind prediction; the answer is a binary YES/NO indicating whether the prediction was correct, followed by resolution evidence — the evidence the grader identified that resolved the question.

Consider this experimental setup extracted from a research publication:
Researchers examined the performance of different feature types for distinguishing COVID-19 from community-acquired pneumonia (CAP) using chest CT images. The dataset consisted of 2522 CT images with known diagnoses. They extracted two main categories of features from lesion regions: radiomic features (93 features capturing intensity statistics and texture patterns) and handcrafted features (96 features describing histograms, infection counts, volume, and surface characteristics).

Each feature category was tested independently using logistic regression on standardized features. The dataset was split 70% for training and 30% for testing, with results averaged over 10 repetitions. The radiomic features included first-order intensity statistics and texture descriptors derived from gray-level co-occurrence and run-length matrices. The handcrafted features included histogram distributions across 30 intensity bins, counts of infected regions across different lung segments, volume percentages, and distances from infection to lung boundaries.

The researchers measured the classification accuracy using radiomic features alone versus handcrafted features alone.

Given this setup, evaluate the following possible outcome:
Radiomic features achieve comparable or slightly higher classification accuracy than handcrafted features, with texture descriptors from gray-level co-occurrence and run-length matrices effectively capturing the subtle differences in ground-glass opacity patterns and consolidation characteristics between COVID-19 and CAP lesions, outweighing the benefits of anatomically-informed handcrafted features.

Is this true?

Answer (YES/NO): NO